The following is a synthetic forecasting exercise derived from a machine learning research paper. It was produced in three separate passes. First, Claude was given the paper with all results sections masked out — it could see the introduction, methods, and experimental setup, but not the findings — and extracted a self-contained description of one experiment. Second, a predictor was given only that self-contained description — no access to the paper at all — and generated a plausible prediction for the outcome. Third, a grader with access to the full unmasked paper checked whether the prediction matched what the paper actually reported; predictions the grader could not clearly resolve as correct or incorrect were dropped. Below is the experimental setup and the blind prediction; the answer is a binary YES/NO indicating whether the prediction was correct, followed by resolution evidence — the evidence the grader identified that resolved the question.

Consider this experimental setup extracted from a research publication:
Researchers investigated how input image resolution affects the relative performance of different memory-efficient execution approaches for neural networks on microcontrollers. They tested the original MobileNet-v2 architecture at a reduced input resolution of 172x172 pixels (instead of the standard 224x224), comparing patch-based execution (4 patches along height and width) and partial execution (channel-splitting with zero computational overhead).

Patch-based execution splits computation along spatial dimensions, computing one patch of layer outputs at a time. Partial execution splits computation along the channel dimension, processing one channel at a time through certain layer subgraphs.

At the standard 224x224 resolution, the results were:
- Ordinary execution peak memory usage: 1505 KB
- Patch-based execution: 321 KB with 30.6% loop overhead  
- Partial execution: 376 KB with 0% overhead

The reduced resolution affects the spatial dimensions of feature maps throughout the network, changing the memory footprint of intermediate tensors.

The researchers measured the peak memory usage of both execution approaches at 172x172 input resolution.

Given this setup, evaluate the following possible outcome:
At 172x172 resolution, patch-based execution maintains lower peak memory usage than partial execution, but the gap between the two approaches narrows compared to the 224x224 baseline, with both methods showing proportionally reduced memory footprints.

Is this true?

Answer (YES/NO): YES